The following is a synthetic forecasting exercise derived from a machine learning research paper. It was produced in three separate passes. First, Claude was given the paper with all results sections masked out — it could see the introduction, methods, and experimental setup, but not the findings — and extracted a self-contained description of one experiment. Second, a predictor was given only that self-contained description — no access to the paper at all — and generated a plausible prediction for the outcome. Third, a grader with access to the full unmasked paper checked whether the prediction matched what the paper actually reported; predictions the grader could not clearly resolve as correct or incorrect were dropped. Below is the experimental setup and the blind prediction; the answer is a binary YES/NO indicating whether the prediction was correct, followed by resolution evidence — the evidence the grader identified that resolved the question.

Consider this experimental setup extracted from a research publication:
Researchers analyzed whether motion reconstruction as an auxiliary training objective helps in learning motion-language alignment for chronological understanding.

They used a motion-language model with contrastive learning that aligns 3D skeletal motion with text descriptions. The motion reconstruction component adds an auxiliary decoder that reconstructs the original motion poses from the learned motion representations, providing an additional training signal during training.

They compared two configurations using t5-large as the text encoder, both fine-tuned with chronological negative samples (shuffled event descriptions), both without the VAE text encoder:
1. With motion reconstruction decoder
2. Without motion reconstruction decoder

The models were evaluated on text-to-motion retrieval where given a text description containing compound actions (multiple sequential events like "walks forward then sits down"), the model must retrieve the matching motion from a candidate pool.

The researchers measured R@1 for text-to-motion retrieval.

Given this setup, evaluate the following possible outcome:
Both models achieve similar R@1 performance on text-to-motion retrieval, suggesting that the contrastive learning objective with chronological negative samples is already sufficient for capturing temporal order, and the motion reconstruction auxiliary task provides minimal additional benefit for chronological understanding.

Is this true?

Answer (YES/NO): NO